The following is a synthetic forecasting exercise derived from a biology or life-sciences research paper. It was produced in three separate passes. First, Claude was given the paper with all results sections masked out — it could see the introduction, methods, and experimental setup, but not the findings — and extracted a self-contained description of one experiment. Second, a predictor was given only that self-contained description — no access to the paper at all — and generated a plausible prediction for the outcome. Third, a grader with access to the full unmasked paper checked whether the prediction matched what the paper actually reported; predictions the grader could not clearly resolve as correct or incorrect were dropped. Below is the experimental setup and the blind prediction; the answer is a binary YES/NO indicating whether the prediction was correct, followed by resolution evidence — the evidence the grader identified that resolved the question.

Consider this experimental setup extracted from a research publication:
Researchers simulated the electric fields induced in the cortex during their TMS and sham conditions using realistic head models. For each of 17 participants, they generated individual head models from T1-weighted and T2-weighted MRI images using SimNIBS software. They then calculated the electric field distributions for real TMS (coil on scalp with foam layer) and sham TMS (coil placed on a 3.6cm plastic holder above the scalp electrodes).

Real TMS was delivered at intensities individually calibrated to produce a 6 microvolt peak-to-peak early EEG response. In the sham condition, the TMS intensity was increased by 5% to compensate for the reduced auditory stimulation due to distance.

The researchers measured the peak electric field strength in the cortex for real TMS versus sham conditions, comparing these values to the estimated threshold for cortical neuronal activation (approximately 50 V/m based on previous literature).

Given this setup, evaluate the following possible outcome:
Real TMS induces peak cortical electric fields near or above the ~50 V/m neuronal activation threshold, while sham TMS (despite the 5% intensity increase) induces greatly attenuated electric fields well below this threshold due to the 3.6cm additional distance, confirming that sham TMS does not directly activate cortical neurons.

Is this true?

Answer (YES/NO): YES